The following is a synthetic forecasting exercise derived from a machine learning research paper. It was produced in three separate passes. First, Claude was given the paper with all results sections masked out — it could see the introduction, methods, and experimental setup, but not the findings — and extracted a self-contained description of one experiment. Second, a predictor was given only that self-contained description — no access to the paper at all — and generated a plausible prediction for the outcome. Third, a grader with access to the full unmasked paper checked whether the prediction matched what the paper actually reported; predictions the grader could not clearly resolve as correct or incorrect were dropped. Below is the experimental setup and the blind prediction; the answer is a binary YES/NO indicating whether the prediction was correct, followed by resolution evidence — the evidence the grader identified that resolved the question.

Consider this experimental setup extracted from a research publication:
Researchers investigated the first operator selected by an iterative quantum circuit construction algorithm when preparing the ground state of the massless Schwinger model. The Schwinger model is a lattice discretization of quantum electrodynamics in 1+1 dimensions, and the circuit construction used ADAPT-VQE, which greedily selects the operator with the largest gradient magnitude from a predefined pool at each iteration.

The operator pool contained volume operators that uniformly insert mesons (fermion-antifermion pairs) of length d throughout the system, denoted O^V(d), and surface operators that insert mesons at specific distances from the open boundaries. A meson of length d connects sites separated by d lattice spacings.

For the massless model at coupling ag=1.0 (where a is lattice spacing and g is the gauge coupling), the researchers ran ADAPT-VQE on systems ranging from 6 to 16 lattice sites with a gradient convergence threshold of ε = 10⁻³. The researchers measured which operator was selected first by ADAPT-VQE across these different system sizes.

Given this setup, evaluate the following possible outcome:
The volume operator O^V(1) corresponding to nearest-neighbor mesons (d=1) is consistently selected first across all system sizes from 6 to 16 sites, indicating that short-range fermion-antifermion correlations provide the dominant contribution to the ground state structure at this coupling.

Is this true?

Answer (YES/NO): YES